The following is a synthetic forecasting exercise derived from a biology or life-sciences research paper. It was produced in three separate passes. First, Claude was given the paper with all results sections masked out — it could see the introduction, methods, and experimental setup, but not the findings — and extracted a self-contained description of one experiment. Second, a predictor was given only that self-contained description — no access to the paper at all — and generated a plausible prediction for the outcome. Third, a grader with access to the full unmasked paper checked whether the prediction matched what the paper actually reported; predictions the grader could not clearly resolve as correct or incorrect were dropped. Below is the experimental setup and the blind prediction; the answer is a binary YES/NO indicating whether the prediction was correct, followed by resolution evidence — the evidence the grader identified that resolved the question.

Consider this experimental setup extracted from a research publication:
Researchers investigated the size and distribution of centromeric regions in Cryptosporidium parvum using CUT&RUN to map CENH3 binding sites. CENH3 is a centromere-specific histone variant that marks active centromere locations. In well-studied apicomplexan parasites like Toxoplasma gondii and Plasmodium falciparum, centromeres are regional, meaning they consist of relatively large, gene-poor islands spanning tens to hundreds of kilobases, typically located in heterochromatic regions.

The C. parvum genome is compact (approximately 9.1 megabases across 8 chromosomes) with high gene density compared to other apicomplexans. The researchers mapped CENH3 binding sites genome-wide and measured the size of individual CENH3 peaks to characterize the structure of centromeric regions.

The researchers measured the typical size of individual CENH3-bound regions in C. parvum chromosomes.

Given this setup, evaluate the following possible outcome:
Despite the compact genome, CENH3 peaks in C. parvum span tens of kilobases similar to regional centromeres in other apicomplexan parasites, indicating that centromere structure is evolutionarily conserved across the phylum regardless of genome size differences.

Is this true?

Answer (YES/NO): NO